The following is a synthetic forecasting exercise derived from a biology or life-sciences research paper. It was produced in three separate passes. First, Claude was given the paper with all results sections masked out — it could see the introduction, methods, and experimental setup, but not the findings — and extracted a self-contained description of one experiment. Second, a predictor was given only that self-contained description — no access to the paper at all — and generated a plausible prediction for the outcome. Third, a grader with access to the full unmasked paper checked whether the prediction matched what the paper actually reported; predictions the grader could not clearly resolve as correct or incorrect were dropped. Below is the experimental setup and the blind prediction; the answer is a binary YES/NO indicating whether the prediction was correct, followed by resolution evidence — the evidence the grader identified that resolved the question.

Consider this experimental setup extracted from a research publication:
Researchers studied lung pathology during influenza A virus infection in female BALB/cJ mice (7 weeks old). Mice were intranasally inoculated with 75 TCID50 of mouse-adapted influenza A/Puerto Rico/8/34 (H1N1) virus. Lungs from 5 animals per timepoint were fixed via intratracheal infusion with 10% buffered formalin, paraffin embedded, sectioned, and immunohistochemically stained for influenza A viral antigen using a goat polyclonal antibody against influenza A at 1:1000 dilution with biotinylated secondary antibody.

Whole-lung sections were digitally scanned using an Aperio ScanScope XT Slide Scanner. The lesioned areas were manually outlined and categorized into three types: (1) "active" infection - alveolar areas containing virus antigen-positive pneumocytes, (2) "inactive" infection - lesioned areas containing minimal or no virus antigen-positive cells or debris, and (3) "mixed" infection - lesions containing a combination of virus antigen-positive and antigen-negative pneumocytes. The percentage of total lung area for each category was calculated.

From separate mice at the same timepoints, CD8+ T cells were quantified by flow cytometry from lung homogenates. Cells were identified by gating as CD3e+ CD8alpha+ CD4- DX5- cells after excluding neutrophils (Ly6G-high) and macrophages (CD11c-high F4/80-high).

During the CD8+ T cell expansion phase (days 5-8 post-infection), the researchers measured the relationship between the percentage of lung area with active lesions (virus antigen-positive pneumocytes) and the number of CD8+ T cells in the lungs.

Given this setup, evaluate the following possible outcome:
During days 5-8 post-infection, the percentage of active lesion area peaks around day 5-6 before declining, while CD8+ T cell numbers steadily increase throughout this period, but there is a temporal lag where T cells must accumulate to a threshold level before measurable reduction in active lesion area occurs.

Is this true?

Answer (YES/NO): NO